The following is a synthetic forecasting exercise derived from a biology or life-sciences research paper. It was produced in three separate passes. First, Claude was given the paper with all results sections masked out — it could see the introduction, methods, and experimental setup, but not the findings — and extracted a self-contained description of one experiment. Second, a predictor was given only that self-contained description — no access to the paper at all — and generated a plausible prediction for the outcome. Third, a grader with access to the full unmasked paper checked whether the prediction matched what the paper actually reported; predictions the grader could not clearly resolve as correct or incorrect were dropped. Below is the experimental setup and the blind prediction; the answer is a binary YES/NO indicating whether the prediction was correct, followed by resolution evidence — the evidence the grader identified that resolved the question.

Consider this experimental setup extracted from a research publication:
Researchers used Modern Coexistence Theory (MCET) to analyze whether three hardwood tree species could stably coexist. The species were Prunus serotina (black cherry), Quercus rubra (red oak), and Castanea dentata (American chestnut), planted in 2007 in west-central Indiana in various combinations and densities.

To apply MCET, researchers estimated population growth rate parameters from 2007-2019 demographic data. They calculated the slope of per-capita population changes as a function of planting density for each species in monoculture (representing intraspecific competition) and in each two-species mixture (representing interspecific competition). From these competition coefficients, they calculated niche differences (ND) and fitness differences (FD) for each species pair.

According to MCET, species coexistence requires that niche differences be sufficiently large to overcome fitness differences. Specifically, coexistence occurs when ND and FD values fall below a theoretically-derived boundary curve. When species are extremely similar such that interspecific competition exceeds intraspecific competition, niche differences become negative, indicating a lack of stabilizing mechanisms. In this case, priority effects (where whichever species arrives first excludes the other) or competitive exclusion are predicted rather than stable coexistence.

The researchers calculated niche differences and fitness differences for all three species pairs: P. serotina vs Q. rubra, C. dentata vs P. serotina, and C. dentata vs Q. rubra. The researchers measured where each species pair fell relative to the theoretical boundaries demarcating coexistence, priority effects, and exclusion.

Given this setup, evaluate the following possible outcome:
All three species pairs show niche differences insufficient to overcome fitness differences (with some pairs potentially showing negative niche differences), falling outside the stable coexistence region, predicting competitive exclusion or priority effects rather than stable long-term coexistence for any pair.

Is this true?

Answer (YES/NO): YES